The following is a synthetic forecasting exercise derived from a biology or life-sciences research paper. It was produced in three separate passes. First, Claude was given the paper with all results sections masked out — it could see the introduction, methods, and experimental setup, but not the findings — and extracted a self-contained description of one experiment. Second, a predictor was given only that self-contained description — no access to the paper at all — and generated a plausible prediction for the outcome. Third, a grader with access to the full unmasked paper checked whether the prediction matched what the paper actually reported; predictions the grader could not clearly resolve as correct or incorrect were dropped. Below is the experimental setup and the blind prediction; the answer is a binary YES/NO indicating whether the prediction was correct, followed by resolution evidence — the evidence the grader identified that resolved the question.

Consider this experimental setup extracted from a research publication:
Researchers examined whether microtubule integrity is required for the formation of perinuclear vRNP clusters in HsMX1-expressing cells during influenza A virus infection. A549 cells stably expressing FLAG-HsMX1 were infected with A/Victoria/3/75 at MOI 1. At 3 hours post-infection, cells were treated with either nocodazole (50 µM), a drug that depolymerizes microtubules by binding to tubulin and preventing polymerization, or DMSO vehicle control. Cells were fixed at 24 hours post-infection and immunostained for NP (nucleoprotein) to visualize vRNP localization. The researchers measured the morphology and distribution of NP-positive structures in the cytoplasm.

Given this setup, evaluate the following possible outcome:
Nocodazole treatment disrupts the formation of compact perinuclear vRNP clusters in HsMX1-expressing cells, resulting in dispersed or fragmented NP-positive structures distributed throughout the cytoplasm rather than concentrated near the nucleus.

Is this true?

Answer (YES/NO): YES